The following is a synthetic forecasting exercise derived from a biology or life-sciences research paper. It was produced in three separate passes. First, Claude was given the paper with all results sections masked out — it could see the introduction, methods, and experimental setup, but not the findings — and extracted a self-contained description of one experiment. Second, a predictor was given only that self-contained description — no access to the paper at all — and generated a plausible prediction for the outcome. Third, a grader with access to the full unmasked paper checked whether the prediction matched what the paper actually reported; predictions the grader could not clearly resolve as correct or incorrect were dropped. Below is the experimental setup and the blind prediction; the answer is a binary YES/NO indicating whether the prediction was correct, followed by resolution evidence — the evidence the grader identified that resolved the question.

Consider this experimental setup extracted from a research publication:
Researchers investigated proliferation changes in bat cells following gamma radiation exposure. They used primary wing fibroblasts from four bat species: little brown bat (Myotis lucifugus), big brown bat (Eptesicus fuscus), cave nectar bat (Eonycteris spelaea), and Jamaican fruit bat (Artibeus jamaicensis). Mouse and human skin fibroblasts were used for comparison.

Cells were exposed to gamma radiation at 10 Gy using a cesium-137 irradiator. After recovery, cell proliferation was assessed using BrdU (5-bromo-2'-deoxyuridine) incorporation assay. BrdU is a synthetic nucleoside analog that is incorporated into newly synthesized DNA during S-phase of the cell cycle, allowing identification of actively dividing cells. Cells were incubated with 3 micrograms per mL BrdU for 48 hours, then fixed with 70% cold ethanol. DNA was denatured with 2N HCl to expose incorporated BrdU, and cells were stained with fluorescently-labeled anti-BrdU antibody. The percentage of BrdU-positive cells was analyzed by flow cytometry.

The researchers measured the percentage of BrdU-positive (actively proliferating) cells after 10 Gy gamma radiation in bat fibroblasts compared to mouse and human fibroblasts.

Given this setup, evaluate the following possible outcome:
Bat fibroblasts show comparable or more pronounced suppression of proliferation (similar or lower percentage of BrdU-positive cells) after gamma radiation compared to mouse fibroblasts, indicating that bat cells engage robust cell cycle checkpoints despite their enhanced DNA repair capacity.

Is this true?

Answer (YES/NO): YES